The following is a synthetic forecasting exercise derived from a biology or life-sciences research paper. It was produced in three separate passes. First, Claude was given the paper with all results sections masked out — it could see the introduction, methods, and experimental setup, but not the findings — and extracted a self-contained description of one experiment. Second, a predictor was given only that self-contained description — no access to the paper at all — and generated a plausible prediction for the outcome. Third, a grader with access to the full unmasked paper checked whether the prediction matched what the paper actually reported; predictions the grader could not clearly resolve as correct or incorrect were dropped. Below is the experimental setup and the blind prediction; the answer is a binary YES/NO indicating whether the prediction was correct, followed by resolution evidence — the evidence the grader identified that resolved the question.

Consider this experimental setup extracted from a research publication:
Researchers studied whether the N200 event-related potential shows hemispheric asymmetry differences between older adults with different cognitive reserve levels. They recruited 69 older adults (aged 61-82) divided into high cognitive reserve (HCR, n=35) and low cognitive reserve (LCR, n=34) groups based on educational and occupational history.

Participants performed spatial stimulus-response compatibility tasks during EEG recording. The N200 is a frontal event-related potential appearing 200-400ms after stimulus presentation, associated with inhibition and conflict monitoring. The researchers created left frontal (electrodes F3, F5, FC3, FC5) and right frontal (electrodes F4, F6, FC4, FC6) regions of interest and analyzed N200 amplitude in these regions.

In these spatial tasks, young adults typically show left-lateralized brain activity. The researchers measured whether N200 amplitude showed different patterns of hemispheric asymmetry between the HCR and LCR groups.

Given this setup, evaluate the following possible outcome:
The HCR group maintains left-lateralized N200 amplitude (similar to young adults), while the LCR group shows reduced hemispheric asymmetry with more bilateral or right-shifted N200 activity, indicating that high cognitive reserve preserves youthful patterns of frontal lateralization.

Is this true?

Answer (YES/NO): NO